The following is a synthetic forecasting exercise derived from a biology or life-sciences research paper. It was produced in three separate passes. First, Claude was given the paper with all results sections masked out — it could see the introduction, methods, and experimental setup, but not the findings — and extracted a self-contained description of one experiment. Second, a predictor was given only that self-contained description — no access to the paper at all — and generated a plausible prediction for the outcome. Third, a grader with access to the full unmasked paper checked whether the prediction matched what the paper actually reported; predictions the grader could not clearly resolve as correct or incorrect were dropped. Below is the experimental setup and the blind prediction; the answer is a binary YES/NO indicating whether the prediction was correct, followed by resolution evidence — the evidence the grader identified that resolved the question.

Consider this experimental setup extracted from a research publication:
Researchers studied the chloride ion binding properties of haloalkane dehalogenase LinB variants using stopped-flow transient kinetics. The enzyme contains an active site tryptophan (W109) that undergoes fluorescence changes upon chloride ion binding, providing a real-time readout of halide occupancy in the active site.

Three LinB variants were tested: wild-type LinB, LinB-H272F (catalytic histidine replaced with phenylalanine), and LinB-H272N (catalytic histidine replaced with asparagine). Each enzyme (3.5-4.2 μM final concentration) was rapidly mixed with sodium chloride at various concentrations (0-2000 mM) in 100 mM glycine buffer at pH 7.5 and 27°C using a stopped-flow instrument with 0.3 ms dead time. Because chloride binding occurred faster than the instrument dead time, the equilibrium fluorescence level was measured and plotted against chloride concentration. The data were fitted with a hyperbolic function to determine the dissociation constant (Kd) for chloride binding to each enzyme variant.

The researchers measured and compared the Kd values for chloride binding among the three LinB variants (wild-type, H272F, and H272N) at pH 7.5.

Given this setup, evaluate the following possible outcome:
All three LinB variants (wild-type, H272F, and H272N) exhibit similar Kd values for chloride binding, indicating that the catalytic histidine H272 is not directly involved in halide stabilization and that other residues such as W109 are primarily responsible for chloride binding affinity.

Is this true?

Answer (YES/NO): YES